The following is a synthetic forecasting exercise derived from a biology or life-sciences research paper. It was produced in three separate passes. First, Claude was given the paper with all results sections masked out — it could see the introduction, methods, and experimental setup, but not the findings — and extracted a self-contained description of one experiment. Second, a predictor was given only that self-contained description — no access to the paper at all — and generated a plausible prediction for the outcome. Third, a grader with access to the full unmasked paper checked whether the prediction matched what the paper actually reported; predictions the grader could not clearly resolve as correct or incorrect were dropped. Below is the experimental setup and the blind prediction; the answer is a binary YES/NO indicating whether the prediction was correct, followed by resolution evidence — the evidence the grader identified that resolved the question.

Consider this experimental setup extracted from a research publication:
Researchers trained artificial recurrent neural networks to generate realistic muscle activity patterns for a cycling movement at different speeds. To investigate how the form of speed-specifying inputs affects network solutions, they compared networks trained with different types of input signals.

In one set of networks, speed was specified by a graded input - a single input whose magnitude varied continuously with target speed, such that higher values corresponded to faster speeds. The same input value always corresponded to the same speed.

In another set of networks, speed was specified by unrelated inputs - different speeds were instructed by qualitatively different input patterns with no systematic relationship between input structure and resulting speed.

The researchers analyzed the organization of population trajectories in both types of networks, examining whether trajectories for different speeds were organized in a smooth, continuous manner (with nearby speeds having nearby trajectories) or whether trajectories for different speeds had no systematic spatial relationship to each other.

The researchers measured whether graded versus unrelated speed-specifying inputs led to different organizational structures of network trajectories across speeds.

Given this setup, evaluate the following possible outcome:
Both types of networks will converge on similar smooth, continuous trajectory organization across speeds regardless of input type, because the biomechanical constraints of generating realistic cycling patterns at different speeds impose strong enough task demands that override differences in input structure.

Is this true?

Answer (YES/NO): NO